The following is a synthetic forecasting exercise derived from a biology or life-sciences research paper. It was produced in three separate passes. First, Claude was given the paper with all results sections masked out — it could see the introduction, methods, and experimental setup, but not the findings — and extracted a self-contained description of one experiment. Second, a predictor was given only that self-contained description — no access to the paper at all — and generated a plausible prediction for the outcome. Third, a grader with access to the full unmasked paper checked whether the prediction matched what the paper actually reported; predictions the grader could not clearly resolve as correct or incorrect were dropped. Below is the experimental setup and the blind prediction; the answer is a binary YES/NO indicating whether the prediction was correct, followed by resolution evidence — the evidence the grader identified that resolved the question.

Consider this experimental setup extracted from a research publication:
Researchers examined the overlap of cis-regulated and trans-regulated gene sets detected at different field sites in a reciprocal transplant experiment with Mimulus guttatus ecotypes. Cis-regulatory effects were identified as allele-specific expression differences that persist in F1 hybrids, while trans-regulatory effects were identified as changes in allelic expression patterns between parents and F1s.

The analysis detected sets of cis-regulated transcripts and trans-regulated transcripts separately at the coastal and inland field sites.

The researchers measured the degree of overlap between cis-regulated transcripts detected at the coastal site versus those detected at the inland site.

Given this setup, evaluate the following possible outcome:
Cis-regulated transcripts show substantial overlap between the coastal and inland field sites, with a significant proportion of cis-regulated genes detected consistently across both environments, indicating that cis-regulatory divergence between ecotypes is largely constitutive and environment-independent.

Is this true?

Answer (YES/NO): NO